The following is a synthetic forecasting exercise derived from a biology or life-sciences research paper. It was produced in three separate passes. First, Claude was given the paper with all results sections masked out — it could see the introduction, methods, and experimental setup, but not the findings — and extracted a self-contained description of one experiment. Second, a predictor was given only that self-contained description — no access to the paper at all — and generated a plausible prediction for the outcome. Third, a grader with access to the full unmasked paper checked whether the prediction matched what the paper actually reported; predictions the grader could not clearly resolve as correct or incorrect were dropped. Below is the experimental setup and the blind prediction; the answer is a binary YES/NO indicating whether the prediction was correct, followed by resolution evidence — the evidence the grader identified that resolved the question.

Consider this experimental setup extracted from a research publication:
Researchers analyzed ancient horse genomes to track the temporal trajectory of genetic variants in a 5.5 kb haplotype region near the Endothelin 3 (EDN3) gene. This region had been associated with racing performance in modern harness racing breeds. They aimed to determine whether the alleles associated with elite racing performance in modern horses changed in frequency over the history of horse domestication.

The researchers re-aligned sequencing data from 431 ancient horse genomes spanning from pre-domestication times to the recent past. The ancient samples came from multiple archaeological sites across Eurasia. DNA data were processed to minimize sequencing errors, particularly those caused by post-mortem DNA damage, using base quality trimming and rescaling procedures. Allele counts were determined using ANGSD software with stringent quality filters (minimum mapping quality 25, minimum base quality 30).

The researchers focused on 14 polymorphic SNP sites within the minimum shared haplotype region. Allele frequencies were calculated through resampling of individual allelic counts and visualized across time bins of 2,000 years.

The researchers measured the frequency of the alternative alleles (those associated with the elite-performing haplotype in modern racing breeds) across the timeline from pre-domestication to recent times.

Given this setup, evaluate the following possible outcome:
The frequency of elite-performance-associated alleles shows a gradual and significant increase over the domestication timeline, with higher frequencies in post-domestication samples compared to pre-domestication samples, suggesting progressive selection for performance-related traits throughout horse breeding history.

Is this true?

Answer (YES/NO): YES